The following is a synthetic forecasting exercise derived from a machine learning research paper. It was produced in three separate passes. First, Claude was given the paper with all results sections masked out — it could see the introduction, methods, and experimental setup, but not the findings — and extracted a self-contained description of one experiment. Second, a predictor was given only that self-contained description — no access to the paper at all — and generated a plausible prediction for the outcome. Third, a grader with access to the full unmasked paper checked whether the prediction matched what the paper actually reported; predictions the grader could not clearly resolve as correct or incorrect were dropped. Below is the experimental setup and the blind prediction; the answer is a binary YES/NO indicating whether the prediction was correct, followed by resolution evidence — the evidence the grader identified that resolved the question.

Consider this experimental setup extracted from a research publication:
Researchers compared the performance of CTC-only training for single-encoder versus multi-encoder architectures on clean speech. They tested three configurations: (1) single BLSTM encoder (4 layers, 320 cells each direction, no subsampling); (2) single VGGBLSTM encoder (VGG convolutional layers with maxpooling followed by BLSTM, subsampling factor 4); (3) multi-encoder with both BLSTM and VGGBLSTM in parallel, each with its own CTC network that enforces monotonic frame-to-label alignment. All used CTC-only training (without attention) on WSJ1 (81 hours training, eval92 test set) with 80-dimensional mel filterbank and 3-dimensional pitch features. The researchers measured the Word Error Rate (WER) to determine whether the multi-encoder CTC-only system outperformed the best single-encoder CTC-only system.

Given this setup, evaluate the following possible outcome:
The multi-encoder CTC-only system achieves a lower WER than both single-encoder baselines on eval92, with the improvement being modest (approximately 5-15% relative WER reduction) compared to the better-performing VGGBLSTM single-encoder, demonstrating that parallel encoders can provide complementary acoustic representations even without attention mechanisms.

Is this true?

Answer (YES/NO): NO